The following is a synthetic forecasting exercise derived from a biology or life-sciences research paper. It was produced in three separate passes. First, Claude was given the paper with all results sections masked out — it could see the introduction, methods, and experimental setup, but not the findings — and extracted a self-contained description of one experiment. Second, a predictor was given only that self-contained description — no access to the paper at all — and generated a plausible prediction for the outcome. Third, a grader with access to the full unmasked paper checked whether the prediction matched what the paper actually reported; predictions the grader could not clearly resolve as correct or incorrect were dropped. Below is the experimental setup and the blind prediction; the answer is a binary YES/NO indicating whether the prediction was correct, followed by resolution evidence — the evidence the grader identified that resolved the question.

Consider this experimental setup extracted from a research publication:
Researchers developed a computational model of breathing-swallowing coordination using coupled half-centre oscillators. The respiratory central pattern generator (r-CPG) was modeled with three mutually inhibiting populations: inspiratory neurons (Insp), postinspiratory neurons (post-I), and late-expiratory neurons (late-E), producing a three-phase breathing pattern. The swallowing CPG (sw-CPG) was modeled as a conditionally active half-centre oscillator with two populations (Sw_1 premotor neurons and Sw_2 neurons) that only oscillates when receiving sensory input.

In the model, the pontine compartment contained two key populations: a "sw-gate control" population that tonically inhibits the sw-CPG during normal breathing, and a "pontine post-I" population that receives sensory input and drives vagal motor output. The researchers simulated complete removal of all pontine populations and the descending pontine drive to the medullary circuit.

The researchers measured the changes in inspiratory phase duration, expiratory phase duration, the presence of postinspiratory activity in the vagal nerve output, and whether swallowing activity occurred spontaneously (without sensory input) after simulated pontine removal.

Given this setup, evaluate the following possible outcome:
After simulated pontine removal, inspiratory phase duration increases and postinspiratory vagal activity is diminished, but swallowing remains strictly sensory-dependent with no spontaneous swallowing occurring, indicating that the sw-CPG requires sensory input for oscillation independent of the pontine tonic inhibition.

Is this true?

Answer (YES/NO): NO